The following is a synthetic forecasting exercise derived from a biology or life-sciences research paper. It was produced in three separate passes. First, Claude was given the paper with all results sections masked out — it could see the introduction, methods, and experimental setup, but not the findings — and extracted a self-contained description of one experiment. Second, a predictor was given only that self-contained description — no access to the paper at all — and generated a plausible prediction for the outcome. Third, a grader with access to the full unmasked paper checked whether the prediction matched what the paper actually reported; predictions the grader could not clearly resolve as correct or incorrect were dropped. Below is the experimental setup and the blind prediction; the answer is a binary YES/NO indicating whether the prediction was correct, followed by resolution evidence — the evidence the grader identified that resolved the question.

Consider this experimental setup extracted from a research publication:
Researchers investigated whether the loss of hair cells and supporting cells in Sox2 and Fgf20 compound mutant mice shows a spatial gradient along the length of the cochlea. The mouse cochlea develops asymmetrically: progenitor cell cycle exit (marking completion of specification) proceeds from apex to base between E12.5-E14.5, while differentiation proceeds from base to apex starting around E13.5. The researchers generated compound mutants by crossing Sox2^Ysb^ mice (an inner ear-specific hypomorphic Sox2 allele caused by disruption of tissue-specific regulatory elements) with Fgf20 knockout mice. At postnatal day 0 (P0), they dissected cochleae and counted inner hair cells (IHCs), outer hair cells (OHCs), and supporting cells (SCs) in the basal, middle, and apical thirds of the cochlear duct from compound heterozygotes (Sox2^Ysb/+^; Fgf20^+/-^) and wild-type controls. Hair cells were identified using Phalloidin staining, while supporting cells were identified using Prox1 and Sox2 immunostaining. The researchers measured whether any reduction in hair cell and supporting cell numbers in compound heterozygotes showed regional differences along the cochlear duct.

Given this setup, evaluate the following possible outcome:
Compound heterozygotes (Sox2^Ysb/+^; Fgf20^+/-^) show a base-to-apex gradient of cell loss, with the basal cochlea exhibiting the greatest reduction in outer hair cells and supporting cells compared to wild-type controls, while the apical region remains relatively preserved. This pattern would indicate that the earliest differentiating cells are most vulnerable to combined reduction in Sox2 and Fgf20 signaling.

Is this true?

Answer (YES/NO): YES